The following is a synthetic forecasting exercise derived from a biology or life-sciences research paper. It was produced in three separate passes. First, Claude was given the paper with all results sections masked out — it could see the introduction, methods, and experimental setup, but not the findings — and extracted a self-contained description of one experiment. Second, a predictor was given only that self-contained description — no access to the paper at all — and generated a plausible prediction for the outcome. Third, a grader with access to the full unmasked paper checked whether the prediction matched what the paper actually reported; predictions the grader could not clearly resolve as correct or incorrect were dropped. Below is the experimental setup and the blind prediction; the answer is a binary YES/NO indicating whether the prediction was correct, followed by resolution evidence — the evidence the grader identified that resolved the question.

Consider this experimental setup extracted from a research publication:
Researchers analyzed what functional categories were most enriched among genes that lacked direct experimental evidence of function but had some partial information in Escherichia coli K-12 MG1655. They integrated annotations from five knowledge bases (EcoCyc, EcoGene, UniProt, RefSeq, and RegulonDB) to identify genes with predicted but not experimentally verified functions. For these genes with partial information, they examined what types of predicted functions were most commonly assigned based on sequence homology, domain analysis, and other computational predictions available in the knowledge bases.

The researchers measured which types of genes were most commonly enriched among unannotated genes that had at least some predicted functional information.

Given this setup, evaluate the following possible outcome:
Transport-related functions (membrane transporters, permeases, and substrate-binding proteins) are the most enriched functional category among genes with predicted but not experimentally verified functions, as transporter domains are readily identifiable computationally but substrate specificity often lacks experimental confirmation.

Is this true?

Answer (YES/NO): NO